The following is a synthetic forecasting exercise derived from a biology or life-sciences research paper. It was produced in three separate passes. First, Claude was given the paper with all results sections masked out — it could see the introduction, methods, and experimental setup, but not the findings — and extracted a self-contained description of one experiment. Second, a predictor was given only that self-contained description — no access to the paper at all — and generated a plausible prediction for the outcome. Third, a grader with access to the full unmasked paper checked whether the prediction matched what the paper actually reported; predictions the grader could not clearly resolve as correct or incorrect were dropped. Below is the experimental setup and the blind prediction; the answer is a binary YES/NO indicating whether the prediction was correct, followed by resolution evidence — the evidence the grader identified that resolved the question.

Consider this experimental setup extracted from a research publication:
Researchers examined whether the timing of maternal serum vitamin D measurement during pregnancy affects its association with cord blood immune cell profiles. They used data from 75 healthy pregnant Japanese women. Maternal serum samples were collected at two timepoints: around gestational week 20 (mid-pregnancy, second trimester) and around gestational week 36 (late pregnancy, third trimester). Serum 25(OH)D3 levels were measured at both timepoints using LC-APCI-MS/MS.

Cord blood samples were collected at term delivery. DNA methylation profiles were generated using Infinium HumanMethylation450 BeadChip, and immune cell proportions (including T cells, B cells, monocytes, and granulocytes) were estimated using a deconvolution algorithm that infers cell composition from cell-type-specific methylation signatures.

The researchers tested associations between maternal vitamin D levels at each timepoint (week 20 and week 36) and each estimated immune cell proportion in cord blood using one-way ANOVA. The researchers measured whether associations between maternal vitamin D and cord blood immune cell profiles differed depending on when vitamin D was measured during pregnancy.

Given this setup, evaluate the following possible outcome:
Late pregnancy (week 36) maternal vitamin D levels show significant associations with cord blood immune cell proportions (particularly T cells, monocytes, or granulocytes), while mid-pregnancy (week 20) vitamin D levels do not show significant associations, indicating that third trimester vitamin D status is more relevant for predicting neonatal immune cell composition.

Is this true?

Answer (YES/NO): NO